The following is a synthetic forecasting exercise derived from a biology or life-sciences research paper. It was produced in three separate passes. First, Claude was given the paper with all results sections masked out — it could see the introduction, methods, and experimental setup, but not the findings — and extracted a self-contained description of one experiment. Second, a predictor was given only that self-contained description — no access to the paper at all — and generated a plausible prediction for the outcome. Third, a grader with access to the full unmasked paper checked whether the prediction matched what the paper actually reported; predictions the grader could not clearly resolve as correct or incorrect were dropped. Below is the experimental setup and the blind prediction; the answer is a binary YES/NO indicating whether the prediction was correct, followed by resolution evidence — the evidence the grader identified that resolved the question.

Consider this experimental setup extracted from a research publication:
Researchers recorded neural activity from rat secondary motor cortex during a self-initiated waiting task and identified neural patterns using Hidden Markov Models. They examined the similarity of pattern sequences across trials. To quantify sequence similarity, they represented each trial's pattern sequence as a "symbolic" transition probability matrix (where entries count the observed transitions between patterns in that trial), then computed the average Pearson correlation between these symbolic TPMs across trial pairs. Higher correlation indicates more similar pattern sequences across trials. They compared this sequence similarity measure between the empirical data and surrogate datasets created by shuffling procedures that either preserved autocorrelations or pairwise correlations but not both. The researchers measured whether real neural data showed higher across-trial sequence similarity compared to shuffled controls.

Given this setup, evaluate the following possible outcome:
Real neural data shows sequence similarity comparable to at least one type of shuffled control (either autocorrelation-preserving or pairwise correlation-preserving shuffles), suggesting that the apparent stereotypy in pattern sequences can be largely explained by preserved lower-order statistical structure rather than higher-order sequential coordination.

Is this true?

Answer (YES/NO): NO